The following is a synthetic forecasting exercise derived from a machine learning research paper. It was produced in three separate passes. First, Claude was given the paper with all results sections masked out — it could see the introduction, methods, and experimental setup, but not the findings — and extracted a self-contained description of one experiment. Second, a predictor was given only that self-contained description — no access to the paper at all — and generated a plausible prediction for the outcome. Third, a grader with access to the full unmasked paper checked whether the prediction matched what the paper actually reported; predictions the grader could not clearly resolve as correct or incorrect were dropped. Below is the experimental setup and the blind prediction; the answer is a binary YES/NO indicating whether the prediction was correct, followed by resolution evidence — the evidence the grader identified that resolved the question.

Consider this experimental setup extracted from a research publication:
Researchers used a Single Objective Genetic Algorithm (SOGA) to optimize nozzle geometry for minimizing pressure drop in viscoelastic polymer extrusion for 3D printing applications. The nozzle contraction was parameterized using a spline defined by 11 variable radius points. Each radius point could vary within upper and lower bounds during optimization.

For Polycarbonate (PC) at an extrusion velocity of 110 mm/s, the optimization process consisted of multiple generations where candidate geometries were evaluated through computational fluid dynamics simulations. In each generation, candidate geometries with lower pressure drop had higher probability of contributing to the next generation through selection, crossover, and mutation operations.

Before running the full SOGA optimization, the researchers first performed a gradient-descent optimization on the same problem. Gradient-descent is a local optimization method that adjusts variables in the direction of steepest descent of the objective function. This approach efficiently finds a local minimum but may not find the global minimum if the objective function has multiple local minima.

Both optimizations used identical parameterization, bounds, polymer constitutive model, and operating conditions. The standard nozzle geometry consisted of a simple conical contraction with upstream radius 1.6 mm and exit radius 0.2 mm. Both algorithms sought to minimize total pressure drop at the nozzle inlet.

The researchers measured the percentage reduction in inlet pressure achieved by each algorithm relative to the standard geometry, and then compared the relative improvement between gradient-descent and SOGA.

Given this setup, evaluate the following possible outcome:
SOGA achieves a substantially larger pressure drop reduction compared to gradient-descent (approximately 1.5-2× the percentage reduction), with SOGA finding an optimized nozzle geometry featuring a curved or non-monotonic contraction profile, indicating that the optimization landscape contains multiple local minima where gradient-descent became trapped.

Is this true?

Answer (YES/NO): NO